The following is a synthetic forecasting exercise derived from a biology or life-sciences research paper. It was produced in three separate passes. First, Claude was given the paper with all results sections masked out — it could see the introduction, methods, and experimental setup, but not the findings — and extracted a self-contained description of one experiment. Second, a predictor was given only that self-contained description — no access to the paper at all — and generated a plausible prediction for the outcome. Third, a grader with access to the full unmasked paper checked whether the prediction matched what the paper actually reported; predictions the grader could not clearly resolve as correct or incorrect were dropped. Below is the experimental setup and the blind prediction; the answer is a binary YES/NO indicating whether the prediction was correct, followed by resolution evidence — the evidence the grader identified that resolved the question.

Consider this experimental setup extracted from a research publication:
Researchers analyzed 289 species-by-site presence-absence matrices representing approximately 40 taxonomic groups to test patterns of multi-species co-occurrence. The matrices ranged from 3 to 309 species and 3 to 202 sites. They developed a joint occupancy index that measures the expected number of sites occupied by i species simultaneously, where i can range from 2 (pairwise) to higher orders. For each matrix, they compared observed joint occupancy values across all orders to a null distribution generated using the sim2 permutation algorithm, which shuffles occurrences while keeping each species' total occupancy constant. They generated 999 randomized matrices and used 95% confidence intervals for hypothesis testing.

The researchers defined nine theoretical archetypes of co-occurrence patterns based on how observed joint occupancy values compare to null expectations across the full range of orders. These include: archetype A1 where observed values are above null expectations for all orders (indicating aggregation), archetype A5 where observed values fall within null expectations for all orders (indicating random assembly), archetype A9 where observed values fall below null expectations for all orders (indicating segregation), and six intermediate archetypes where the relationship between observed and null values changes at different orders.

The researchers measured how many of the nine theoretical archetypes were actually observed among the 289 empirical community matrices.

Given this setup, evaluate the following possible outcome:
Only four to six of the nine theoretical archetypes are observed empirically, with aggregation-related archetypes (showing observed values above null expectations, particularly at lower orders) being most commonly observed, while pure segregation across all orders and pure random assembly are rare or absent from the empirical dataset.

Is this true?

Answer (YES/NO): NO